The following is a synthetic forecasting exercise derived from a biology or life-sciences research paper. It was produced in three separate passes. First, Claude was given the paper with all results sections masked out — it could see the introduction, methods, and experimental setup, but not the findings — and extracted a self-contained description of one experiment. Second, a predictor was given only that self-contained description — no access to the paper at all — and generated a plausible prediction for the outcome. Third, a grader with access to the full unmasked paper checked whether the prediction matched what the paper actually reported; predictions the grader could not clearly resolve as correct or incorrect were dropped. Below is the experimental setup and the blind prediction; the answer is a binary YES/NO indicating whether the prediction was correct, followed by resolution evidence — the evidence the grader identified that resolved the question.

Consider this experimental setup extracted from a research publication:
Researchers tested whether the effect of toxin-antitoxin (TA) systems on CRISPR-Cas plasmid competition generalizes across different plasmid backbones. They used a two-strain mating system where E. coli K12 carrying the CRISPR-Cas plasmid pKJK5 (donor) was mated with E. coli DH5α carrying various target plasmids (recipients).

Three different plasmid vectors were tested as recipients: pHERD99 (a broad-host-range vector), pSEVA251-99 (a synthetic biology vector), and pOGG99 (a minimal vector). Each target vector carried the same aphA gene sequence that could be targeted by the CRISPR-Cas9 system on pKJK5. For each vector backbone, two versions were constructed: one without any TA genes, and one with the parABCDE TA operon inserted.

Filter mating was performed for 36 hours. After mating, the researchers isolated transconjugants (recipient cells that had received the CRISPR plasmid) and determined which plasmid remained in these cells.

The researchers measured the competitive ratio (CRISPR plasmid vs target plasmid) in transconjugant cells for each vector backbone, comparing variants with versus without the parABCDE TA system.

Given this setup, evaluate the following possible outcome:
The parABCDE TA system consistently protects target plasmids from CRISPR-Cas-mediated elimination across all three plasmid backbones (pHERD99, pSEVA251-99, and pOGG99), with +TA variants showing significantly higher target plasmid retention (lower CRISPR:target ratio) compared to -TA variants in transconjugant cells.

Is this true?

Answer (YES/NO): YES